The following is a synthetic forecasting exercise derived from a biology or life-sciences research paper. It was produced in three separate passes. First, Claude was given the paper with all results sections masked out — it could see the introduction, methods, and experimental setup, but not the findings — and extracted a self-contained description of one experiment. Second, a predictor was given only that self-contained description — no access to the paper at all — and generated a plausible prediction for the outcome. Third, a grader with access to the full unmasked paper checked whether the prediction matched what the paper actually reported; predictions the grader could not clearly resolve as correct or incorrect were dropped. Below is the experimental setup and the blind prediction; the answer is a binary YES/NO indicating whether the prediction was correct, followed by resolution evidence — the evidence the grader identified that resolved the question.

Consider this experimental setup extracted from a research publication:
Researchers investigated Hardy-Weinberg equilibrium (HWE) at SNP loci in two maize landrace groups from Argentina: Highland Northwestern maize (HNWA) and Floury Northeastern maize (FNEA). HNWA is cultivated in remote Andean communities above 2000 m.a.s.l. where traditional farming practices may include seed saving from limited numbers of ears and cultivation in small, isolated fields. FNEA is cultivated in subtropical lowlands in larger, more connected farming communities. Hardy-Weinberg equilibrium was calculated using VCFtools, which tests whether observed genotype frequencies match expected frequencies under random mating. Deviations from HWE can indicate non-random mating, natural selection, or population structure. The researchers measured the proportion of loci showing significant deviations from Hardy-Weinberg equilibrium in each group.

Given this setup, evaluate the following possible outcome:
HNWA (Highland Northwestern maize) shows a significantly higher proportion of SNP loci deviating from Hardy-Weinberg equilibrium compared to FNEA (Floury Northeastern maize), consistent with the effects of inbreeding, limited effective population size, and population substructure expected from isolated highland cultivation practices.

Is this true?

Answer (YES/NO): NO